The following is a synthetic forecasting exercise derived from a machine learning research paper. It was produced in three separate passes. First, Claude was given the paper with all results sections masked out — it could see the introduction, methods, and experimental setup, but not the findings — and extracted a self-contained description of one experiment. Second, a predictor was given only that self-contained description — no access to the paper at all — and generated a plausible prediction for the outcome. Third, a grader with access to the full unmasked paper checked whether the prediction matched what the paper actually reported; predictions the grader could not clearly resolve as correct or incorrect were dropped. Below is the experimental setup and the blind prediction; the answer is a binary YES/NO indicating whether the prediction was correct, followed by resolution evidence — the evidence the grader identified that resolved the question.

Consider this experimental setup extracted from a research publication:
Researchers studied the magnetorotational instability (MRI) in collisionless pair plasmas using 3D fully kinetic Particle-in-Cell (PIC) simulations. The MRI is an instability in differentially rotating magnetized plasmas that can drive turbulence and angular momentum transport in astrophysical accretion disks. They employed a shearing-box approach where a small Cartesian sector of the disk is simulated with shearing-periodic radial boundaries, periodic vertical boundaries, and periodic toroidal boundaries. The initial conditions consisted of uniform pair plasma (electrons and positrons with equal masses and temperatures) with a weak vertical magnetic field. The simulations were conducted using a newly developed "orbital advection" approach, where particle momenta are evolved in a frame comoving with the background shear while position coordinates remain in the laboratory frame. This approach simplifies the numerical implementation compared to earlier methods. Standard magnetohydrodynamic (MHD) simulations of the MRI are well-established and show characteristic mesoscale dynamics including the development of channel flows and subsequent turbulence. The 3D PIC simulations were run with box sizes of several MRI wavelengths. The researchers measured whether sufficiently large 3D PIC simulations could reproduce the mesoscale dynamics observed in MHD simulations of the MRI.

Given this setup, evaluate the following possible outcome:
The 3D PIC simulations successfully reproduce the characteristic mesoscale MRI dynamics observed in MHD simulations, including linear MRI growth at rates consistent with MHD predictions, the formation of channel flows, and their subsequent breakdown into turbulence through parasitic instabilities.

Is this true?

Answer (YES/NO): YES